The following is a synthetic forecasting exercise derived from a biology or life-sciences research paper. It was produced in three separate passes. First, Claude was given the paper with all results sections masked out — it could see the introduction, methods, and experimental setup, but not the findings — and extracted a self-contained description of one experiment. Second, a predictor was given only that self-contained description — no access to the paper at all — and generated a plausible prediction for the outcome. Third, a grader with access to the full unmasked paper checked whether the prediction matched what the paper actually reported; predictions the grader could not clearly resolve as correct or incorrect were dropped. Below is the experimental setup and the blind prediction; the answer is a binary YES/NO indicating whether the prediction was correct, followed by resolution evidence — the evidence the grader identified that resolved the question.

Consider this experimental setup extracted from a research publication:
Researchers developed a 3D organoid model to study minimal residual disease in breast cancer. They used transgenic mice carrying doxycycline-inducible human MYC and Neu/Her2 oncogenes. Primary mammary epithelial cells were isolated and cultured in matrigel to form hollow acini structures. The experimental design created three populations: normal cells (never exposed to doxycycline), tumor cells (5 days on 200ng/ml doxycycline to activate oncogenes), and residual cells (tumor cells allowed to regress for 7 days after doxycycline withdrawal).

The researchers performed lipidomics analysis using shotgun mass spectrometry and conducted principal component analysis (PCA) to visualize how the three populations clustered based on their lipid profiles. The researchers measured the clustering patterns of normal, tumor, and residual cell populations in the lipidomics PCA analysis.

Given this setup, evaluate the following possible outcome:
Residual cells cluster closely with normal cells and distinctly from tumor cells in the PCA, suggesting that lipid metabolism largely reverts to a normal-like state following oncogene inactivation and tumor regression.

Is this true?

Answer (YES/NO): NO